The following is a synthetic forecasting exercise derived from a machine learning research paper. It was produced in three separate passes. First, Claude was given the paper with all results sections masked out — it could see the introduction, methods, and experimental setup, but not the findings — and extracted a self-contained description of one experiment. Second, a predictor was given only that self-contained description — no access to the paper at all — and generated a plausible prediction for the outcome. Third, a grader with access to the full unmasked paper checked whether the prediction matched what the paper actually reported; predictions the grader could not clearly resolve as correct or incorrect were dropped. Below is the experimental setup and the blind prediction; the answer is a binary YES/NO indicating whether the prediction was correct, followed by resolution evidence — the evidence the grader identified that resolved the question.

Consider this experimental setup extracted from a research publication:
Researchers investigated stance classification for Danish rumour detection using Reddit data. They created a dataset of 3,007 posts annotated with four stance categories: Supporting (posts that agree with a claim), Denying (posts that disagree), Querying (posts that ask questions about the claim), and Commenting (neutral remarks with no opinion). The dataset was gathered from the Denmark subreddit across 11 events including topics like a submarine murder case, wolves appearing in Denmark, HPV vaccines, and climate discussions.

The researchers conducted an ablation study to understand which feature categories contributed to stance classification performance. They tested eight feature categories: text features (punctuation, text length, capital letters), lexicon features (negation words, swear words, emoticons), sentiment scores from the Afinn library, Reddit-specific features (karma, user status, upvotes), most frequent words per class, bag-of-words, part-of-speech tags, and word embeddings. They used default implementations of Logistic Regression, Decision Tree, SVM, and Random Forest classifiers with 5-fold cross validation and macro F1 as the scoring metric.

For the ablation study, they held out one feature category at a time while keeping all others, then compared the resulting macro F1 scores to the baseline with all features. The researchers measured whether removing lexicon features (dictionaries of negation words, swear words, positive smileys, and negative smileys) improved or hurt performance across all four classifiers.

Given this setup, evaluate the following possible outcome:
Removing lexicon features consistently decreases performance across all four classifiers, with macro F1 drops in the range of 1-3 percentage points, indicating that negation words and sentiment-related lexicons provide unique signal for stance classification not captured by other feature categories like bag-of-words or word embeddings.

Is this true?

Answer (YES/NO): NO